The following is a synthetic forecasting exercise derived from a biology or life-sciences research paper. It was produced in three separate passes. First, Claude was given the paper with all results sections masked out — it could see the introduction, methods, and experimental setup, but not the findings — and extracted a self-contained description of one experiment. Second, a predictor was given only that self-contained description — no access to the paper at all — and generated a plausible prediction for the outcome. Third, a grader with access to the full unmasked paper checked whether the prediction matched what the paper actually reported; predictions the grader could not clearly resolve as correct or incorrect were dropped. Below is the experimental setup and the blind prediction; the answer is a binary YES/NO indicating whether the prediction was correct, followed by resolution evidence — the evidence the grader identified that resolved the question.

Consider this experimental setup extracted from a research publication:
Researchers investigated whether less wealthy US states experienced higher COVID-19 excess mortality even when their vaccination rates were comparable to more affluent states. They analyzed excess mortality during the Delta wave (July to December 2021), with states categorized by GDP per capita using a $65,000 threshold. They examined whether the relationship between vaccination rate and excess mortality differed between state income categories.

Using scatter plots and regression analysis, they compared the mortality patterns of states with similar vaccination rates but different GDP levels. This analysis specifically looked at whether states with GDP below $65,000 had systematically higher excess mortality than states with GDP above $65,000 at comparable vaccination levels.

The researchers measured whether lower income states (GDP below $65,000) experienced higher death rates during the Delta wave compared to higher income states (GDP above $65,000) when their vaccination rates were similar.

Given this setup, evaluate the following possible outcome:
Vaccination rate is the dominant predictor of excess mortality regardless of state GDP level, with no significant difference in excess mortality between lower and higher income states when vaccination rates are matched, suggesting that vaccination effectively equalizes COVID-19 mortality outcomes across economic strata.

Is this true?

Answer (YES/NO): NO